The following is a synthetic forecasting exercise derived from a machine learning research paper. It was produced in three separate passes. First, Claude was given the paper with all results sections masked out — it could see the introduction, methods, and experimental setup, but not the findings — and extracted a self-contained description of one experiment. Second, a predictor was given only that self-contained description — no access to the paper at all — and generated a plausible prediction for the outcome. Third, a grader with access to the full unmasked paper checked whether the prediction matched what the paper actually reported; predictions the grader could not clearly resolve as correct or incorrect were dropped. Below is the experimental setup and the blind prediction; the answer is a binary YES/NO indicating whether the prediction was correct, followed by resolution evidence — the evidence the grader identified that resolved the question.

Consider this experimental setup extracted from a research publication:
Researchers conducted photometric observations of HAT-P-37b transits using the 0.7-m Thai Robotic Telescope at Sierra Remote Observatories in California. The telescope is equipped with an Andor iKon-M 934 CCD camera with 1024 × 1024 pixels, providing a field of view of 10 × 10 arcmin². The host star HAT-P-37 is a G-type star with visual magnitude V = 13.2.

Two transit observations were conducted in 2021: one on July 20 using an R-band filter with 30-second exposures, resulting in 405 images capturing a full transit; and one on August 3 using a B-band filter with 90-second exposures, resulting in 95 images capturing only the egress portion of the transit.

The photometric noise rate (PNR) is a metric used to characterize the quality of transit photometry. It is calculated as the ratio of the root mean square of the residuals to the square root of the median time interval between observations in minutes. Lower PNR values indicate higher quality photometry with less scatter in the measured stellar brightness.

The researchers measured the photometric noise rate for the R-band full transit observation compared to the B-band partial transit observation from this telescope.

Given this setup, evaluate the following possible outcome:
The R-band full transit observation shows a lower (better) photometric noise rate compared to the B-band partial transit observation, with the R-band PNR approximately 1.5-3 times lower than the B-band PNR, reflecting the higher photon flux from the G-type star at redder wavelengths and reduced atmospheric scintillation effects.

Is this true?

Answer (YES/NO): NO